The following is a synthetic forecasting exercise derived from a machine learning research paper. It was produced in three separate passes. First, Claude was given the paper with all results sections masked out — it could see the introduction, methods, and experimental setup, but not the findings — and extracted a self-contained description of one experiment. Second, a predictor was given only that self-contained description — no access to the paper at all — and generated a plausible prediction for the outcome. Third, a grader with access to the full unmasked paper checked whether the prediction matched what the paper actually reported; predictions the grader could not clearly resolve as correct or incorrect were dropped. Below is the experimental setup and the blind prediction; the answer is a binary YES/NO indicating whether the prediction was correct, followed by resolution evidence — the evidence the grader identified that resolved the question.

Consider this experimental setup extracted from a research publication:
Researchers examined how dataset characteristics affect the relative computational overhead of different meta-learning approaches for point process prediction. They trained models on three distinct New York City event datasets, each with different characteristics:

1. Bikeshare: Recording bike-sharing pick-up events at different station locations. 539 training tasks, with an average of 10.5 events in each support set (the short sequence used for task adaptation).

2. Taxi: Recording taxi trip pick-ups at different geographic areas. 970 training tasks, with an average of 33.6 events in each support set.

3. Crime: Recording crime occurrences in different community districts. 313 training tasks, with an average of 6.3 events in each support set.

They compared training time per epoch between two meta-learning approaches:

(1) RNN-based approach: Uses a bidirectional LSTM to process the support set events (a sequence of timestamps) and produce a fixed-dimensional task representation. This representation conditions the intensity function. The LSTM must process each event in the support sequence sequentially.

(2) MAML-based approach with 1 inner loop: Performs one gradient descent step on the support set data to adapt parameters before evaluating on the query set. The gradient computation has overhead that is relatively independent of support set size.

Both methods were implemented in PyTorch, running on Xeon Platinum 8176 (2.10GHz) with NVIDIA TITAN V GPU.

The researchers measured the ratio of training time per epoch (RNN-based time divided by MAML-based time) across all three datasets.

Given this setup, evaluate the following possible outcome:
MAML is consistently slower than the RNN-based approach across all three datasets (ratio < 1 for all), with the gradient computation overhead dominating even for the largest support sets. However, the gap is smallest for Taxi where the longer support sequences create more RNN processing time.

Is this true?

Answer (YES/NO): NO